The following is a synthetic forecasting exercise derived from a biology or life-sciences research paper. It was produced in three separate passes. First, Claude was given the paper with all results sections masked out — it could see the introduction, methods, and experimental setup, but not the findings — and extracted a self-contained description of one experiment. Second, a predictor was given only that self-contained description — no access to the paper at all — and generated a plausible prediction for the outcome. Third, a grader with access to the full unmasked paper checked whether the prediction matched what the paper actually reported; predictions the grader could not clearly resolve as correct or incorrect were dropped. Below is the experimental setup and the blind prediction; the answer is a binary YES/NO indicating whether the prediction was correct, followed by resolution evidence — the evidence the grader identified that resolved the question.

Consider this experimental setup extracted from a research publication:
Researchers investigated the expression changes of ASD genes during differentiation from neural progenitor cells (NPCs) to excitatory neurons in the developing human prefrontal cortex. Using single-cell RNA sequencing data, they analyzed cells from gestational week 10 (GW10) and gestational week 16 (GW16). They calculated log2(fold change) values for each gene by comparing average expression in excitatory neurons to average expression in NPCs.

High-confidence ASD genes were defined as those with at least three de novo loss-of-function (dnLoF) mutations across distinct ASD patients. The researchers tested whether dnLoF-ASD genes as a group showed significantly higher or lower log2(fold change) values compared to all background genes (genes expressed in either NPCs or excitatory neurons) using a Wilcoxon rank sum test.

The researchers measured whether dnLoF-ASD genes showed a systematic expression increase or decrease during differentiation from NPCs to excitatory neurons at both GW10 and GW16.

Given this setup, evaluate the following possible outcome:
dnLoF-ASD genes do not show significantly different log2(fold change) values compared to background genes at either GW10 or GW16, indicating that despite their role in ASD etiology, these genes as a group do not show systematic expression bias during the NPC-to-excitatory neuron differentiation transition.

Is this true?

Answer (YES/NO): NO